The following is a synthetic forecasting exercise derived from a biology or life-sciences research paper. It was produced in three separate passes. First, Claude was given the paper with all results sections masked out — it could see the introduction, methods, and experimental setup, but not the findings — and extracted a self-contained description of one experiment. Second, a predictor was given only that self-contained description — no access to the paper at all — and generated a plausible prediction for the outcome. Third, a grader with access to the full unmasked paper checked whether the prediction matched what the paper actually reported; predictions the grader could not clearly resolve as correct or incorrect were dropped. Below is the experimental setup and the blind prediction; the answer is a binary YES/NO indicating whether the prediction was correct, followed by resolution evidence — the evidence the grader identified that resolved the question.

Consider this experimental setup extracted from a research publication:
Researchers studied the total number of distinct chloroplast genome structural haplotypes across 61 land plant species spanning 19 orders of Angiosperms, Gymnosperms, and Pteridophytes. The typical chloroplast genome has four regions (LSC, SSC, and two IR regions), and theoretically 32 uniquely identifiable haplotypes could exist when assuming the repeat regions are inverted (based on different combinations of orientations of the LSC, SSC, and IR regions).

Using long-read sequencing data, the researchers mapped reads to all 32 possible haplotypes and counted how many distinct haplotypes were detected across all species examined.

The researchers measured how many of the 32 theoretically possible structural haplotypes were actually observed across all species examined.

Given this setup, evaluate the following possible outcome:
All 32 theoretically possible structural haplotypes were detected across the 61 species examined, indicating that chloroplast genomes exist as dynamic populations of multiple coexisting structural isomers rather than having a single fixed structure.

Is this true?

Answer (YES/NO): NO